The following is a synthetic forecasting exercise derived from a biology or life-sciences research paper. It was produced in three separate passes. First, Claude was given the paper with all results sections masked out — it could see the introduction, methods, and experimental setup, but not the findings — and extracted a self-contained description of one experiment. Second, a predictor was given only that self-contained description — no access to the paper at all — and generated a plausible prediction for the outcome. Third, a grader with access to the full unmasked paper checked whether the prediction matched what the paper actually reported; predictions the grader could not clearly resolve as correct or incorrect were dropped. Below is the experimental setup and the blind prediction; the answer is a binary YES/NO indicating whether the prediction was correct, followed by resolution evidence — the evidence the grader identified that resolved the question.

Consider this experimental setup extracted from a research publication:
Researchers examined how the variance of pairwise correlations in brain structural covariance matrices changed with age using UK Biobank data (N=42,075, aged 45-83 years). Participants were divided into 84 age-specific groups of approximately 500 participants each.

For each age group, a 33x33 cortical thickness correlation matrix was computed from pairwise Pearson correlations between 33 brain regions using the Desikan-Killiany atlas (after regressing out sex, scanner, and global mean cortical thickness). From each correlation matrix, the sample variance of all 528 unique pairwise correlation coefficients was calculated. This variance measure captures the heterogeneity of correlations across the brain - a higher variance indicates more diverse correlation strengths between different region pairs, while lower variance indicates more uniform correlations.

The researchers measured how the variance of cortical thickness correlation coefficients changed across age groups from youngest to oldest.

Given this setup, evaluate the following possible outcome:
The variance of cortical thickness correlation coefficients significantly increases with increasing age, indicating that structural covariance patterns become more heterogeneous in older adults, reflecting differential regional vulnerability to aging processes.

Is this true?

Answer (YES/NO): YES